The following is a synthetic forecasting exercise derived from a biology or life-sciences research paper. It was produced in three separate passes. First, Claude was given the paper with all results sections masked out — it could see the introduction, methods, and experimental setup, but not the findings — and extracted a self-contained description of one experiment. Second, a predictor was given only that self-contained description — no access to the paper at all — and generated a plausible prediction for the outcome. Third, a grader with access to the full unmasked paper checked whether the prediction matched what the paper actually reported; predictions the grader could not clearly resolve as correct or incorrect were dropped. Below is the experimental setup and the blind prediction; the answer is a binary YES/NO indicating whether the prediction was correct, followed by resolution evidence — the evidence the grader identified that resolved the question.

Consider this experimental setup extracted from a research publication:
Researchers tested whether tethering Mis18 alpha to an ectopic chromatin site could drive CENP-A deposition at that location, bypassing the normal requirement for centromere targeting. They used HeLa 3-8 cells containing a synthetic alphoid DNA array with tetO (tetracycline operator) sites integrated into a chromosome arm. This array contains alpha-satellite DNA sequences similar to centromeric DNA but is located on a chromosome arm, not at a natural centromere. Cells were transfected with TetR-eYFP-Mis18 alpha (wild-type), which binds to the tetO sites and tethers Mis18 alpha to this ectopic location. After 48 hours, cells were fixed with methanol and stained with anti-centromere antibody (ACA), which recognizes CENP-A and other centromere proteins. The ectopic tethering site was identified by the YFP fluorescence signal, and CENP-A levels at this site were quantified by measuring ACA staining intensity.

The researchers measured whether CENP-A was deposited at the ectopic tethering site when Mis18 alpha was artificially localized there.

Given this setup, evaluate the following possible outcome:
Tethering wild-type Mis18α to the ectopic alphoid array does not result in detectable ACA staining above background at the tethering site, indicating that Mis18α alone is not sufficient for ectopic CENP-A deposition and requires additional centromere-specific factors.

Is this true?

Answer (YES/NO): NO